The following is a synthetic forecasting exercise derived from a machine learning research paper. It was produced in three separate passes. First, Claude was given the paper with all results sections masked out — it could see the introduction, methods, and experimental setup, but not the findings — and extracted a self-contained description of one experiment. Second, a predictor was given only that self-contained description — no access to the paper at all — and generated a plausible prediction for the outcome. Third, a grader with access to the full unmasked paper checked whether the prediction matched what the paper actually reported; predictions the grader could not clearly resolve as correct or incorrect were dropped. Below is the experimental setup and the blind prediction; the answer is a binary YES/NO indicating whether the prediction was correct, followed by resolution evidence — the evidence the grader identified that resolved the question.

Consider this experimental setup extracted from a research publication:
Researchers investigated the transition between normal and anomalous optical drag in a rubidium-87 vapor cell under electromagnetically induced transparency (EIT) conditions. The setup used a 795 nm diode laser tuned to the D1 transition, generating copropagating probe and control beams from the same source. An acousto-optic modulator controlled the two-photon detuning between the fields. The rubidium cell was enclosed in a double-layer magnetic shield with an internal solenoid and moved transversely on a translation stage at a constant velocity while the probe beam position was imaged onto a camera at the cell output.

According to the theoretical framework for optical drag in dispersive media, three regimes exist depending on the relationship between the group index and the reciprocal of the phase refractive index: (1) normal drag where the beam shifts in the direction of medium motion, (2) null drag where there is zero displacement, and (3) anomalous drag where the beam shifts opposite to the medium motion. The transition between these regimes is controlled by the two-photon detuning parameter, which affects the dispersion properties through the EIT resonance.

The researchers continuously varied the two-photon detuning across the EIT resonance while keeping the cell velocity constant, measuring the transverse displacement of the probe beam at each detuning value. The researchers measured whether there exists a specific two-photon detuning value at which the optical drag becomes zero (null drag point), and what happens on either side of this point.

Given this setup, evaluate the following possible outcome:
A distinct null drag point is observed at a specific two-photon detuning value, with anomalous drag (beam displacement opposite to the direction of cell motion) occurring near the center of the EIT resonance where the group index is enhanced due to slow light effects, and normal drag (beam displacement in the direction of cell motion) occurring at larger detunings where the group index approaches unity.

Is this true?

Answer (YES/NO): NO